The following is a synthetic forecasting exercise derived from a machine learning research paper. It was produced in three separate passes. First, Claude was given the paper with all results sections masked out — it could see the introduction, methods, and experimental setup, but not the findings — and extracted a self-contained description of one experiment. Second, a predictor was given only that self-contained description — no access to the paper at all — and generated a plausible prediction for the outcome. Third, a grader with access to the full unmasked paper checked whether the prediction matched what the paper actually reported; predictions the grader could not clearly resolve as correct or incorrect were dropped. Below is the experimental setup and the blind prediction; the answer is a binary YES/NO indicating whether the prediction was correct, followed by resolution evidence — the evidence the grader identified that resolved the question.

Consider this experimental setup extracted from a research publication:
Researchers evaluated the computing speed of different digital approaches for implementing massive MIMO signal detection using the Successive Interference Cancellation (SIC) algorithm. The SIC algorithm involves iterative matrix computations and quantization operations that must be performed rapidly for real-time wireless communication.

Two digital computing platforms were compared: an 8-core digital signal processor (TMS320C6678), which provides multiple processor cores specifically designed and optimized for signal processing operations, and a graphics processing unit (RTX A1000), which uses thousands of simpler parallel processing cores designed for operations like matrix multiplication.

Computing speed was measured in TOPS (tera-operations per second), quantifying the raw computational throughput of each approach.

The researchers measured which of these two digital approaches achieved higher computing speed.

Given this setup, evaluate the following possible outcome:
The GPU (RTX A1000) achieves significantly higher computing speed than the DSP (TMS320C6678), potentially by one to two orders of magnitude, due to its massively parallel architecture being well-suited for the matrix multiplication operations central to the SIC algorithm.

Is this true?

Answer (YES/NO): YES